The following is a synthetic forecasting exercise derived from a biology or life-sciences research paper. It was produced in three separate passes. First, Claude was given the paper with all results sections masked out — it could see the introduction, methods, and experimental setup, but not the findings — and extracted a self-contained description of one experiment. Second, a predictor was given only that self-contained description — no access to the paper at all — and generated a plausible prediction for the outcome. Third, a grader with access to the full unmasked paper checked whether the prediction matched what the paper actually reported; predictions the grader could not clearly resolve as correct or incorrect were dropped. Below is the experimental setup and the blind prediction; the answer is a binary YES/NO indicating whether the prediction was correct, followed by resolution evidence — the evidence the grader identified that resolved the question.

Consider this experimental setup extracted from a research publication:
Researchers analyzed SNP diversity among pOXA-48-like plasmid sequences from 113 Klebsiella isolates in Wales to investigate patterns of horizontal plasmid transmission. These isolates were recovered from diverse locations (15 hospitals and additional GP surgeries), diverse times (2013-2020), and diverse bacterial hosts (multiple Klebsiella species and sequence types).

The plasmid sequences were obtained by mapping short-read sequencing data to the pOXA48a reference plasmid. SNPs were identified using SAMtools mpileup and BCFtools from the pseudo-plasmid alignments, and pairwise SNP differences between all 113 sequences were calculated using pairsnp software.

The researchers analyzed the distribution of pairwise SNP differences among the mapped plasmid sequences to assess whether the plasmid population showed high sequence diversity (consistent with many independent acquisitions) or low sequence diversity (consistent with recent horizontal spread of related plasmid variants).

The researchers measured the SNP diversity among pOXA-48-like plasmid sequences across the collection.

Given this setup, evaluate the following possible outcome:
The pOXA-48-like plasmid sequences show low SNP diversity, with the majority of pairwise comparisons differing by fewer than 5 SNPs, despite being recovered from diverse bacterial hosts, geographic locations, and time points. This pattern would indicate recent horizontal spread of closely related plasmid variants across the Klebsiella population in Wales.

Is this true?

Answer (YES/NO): YES